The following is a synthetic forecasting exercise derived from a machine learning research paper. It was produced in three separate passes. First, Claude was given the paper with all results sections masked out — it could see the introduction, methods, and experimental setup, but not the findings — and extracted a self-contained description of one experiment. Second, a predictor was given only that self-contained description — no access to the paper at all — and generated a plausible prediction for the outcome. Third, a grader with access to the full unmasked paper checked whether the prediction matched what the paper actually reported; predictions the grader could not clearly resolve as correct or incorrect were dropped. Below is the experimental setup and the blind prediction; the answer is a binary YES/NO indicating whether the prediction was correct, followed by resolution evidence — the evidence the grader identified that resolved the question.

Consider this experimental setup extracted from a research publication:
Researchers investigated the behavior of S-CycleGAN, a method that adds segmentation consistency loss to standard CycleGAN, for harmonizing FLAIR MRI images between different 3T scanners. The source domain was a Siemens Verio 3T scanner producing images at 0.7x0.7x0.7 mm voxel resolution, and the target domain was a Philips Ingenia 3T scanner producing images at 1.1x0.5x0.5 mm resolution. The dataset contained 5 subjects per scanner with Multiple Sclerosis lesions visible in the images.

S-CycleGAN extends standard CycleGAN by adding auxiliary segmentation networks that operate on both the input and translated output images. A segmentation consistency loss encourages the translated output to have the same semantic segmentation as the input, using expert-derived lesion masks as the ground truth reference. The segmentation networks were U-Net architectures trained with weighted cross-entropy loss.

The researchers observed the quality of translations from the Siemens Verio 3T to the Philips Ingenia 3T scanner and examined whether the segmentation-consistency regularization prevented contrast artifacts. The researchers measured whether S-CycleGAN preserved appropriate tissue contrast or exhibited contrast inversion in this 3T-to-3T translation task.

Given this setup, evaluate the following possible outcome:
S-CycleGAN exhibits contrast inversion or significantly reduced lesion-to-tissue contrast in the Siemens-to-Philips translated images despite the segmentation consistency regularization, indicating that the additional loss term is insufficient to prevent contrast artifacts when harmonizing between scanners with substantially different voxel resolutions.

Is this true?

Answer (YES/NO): YES